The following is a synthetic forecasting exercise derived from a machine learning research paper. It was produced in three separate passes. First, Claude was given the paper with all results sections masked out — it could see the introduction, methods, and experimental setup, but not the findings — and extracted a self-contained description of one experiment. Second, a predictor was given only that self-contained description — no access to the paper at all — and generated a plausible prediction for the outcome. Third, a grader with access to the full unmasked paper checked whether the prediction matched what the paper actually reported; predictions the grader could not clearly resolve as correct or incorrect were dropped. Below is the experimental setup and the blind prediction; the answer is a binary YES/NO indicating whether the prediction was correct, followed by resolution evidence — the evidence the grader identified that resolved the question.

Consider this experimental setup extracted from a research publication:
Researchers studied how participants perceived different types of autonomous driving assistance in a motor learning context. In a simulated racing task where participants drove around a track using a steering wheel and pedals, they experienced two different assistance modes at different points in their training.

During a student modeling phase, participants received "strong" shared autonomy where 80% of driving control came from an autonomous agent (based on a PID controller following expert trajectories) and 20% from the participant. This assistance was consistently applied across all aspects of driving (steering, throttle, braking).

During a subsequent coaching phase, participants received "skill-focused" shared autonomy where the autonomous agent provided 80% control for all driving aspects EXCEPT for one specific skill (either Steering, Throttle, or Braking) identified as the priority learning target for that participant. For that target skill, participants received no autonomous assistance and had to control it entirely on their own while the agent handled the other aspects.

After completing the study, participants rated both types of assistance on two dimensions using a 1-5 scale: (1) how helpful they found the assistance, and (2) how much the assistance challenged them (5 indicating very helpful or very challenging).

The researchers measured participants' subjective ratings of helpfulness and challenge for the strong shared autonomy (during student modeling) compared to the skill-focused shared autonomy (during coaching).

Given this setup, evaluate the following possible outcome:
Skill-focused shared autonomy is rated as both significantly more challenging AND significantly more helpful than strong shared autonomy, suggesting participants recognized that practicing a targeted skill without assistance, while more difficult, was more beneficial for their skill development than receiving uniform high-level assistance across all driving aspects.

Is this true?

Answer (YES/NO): NO